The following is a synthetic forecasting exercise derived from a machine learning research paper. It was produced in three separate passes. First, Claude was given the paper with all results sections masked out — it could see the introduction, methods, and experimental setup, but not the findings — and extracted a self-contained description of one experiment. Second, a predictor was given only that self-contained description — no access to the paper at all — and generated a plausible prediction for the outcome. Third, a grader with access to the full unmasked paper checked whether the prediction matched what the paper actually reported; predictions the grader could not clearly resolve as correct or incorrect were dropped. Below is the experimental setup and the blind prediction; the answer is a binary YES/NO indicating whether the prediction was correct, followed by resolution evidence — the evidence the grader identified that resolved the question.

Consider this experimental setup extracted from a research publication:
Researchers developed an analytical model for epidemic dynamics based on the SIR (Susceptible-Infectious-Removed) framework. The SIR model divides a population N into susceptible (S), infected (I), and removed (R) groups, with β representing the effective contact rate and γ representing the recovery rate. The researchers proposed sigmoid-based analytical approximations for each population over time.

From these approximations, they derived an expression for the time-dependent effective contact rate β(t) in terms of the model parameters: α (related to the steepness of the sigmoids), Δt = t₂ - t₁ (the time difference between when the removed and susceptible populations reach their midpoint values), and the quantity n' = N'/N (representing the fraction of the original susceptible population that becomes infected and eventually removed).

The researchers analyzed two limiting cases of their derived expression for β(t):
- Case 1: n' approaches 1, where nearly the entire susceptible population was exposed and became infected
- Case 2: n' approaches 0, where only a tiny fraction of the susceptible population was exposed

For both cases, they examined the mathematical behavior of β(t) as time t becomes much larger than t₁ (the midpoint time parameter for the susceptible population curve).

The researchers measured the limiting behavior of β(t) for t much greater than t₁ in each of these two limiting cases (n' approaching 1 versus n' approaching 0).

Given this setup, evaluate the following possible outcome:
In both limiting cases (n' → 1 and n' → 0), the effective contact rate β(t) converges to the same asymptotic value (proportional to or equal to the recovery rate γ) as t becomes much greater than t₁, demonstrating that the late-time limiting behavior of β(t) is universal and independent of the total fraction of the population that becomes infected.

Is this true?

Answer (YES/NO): NO